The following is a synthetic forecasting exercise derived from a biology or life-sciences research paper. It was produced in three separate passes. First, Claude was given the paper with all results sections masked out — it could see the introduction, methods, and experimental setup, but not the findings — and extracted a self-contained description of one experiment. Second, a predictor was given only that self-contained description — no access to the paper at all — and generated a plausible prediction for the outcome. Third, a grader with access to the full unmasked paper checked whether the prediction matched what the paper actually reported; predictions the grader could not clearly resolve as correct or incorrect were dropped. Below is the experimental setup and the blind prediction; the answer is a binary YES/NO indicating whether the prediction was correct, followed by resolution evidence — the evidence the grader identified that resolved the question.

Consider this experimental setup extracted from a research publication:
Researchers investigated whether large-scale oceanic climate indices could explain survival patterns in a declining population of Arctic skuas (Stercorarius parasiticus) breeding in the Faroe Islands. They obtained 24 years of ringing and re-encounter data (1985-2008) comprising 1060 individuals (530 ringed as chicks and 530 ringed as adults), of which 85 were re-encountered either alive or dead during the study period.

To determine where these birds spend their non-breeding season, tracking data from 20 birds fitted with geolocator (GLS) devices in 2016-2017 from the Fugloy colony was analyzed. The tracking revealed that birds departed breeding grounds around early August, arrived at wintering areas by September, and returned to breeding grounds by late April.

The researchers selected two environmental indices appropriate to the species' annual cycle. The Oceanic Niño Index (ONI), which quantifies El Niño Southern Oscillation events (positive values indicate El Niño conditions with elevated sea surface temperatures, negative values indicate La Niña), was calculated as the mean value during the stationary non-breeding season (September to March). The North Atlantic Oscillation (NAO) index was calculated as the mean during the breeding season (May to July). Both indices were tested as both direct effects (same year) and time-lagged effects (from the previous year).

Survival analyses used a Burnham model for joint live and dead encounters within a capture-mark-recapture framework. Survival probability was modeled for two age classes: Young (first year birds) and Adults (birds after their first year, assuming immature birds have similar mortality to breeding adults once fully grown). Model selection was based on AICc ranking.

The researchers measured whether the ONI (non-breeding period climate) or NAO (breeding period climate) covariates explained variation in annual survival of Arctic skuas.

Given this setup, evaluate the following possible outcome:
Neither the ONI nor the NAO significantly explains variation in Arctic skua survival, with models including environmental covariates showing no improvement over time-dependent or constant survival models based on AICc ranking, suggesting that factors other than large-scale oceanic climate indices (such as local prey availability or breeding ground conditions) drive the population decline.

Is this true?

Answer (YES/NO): NO